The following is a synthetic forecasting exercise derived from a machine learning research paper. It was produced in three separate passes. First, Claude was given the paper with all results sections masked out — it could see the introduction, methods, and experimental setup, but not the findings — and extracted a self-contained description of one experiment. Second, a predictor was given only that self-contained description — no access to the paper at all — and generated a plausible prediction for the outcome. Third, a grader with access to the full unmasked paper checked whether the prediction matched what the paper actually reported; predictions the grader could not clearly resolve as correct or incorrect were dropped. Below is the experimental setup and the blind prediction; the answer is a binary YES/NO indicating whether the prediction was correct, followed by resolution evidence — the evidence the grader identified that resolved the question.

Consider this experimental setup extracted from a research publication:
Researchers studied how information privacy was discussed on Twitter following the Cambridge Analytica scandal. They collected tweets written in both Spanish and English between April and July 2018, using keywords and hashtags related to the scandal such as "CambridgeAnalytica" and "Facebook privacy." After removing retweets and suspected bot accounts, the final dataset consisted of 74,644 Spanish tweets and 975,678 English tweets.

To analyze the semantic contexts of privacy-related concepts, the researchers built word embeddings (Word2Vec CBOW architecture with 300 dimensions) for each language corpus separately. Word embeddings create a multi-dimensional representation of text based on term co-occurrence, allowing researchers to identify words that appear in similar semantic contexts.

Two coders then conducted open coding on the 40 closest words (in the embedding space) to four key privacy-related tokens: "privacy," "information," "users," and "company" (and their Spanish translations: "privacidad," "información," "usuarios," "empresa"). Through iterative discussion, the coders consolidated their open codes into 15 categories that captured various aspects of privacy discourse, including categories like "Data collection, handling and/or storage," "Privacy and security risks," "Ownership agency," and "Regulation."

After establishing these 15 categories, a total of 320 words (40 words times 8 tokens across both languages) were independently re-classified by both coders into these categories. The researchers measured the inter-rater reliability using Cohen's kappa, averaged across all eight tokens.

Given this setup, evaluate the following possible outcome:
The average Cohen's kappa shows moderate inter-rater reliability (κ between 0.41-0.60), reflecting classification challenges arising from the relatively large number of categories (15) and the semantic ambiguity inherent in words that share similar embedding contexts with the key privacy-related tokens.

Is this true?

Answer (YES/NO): NO